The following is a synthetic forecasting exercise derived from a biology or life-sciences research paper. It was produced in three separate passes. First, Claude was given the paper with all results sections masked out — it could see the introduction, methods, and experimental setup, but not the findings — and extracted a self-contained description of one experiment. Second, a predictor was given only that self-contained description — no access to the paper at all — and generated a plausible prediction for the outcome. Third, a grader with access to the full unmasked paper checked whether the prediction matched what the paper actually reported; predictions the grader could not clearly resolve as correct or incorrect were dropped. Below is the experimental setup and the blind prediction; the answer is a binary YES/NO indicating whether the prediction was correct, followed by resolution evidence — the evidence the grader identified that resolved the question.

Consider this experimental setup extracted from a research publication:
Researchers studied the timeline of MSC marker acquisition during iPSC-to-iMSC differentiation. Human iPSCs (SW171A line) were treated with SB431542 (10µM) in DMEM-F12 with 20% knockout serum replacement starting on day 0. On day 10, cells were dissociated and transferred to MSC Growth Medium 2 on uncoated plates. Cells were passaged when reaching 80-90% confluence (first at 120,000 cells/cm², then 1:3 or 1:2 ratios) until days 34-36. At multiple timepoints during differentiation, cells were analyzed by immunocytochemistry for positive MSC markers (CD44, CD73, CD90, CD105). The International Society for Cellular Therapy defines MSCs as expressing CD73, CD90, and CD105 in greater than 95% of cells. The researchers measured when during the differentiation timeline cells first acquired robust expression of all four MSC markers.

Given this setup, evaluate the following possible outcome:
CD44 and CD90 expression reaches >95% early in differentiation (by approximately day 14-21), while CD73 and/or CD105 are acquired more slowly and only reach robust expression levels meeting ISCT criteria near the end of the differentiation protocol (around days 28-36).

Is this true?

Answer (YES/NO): NO